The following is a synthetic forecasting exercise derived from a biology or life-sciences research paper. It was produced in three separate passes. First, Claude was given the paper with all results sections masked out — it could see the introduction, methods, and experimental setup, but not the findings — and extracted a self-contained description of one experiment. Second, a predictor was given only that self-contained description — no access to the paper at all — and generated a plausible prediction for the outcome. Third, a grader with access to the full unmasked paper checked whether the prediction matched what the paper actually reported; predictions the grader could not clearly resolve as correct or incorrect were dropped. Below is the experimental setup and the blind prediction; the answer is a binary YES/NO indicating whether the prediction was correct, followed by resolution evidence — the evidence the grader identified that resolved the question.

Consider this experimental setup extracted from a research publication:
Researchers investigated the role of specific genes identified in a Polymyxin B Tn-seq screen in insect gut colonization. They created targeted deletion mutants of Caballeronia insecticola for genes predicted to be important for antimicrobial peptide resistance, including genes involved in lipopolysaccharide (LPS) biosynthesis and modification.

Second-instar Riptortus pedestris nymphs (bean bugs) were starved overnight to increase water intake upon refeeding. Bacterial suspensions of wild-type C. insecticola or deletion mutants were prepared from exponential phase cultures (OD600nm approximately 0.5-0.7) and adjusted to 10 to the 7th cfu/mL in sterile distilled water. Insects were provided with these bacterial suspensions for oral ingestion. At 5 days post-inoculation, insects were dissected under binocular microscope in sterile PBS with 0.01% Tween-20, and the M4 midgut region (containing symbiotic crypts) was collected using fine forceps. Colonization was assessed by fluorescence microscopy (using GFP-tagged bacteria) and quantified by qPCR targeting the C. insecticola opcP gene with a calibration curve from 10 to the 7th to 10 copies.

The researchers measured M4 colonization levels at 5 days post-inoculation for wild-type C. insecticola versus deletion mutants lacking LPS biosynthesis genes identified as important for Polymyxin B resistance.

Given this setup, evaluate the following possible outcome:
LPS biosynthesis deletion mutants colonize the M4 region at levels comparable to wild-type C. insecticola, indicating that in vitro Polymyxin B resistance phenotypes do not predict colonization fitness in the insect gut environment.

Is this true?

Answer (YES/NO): NO